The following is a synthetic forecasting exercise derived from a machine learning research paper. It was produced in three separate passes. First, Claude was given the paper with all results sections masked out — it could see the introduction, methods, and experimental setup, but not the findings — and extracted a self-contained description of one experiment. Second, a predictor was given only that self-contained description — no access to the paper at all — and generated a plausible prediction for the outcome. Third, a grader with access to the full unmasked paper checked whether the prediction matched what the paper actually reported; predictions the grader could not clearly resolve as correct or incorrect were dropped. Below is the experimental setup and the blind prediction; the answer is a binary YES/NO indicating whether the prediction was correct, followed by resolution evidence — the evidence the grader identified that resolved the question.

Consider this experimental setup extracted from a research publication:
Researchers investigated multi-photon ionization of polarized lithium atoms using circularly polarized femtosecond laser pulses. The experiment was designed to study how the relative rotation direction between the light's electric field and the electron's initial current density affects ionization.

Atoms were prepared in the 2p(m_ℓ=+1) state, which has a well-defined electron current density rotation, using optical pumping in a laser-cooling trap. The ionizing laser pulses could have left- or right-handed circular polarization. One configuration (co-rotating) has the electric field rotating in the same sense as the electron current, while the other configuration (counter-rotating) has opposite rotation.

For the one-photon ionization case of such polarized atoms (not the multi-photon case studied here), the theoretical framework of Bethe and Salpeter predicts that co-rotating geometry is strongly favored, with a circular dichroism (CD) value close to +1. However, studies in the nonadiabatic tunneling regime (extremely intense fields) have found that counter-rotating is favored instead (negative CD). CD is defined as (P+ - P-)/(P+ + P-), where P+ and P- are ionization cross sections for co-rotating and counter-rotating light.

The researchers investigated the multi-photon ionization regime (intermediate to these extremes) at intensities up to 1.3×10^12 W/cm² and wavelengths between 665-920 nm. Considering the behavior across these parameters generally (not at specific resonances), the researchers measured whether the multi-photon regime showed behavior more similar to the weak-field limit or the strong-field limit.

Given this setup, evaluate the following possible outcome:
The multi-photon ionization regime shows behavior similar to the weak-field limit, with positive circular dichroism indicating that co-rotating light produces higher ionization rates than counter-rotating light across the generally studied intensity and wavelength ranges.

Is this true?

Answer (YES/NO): YES